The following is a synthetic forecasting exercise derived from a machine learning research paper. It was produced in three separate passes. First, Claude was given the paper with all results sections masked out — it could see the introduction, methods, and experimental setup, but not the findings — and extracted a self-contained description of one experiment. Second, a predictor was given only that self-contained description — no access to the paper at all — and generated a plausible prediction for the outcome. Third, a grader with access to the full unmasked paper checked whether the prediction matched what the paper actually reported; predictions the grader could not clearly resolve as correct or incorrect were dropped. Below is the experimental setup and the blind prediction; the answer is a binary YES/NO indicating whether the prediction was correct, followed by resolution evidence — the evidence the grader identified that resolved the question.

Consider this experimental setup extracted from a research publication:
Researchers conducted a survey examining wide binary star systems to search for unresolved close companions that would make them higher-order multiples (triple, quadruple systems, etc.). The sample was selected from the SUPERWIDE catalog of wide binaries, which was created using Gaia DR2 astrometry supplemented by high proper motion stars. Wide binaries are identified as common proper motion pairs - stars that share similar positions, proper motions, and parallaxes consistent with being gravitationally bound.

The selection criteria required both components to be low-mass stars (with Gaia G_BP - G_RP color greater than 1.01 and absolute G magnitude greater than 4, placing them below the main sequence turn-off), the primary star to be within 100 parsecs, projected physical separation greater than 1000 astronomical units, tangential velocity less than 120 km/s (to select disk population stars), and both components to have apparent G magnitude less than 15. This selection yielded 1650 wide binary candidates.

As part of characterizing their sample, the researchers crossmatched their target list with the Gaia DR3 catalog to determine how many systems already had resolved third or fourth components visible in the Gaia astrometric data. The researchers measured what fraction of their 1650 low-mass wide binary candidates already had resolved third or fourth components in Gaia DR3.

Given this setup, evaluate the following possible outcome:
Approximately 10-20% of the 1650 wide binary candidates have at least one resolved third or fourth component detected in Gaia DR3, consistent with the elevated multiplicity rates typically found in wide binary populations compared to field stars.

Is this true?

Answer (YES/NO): YES